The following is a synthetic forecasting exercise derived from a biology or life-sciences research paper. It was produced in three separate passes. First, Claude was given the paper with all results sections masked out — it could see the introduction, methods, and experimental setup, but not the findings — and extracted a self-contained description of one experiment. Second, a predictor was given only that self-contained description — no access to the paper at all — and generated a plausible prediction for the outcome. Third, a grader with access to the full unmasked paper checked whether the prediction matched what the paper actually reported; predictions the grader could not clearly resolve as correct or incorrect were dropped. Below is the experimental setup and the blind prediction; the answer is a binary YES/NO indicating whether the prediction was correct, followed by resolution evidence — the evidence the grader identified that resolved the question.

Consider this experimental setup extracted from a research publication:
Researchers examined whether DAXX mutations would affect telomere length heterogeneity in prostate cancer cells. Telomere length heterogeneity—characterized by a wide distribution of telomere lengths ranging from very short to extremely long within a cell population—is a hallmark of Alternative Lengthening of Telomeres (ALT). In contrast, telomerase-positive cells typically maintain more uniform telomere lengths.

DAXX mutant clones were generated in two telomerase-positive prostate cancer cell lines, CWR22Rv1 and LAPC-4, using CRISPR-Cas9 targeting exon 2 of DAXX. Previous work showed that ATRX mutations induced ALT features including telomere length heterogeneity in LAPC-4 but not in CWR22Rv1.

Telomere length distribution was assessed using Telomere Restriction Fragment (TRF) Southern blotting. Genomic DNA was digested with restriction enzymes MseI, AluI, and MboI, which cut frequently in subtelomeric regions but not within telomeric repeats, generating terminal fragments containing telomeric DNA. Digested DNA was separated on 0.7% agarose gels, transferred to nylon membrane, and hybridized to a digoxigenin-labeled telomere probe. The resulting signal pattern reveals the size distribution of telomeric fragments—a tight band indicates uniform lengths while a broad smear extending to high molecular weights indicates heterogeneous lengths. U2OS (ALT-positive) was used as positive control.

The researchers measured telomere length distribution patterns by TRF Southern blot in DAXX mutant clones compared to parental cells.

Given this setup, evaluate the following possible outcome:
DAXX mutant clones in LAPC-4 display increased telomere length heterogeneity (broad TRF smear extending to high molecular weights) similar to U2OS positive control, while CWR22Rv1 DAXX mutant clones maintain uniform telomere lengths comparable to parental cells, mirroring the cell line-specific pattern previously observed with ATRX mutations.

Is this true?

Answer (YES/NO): NO